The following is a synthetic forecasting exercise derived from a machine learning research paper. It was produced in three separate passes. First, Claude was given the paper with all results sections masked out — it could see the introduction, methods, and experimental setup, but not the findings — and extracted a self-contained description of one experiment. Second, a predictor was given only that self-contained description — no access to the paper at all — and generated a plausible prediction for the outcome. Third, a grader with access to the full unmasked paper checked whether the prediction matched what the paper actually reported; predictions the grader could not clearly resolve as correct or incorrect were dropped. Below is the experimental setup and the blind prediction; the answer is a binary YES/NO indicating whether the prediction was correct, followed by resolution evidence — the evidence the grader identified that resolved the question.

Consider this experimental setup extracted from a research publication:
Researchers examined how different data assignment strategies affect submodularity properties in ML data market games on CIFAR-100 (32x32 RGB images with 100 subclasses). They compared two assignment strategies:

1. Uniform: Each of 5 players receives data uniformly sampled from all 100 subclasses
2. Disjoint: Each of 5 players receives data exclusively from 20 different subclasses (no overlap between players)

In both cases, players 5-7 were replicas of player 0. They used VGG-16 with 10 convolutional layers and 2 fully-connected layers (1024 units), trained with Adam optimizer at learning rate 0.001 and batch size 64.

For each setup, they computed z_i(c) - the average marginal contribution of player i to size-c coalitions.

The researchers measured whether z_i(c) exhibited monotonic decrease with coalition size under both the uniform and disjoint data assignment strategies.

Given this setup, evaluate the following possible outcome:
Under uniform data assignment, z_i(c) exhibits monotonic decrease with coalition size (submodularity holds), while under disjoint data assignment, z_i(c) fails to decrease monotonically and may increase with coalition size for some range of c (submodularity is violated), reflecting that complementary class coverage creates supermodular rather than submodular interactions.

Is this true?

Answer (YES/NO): NO